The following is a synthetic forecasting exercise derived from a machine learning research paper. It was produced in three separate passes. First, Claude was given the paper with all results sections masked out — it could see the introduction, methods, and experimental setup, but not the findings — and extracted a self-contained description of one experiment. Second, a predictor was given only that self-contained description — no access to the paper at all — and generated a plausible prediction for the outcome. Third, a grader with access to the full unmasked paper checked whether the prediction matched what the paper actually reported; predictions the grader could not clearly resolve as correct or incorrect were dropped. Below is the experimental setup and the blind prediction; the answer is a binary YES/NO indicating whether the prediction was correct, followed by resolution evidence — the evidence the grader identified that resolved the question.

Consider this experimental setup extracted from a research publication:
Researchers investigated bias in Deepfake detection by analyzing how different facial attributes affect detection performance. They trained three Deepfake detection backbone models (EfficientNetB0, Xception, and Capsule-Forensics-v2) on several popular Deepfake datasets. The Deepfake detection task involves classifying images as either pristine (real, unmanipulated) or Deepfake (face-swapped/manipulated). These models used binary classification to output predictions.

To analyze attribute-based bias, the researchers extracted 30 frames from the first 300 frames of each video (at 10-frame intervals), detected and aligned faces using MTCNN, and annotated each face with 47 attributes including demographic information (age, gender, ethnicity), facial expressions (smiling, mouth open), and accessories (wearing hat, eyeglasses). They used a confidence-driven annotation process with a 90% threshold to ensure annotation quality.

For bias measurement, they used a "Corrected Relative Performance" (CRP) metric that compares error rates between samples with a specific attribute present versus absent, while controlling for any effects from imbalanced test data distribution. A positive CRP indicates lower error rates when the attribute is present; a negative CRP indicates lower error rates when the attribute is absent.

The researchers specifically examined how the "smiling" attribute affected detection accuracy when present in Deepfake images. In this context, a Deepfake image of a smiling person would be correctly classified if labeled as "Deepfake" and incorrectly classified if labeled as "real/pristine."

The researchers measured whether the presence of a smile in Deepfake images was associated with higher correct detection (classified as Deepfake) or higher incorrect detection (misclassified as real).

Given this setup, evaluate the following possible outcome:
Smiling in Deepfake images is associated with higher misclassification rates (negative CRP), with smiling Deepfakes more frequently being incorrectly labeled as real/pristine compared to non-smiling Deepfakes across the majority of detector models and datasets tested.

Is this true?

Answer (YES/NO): YES